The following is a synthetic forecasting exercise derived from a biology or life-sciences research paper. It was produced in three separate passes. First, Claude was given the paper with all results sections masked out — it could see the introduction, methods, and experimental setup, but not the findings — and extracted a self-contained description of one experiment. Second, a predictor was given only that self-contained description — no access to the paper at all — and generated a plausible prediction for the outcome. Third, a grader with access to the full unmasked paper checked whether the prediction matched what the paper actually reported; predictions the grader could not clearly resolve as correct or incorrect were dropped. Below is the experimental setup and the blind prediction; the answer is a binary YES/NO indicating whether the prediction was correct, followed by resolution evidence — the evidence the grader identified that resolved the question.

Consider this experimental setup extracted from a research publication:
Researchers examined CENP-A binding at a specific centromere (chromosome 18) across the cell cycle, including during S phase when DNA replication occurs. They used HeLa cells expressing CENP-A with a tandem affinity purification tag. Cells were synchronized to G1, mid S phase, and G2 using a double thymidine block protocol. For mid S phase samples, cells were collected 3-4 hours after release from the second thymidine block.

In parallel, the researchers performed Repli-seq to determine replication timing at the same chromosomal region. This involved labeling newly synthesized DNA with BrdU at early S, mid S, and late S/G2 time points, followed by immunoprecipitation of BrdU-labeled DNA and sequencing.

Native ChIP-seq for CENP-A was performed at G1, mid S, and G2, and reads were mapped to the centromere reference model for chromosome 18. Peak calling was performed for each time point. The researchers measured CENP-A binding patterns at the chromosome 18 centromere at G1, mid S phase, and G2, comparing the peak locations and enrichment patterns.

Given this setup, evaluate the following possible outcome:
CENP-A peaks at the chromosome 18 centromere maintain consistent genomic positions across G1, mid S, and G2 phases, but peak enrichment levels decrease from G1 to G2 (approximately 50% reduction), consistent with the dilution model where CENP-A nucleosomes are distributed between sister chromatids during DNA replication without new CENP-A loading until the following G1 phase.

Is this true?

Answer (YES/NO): NO